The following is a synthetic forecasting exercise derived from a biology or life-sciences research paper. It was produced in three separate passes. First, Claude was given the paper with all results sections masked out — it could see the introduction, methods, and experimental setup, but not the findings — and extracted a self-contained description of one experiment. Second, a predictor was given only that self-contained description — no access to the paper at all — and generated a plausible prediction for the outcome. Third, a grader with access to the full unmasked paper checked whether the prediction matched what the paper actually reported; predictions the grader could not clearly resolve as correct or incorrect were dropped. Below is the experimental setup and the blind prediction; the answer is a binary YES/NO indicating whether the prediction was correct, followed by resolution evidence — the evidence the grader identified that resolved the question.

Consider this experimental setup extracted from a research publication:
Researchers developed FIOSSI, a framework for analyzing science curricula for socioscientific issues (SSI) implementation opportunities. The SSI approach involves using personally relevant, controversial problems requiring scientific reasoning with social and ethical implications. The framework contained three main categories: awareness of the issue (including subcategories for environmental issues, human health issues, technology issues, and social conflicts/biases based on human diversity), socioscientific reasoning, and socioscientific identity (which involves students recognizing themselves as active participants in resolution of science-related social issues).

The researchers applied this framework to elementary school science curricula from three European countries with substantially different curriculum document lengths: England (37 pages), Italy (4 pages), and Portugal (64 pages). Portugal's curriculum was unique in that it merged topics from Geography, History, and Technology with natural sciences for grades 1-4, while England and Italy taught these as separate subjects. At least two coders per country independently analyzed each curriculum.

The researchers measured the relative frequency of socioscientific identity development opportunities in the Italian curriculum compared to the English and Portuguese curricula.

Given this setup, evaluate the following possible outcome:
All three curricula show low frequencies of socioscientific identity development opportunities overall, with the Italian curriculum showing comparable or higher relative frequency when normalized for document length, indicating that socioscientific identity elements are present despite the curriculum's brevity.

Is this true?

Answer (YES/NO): NO